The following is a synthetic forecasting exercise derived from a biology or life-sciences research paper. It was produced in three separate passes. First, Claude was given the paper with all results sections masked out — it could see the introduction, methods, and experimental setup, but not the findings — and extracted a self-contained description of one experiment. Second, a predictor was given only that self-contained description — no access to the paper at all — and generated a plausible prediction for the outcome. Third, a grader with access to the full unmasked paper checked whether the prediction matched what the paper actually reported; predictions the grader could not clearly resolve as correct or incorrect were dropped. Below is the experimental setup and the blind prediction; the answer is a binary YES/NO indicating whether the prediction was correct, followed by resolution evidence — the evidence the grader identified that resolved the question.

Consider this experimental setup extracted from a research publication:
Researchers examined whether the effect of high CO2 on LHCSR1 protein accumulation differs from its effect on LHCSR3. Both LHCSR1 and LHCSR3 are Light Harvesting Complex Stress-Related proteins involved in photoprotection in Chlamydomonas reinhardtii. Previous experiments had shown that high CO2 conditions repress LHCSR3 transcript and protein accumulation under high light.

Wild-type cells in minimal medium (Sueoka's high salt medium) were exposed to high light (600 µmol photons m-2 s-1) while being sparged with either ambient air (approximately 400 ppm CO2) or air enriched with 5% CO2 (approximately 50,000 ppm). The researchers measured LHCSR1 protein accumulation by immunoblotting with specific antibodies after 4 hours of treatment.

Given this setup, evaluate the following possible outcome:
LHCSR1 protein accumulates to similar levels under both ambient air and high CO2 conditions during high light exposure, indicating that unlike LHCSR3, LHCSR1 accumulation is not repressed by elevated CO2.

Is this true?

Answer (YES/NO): NO